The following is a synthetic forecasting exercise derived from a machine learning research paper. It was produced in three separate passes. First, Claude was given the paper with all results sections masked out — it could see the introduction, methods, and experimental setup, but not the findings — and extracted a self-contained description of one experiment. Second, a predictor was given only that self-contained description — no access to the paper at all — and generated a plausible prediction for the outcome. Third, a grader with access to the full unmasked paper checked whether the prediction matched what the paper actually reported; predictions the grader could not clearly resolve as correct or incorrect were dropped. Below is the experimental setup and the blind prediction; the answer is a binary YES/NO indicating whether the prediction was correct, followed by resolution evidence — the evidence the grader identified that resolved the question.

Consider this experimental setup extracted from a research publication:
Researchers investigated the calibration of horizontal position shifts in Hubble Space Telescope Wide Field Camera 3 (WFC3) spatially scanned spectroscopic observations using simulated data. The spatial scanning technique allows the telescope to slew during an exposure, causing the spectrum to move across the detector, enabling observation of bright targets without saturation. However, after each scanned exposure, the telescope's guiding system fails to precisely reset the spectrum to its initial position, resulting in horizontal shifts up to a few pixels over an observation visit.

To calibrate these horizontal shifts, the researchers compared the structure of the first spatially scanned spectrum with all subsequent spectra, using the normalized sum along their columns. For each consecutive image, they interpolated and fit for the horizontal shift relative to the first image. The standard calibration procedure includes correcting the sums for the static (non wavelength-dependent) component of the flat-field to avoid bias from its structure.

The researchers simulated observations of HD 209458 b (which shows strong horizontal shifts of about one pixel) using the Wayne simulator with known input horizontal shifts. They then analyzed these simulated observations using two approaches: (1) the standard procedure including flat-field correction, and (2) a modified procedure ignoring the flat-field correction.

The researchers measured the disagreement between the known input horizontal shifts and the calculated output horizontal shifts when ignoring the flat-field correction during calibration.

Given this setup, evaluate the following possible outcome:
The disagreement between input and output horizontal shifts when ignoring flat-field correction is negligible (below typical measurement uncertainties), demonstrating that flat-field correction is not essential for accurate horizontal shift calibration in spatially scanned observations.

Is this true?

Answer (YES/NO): NO